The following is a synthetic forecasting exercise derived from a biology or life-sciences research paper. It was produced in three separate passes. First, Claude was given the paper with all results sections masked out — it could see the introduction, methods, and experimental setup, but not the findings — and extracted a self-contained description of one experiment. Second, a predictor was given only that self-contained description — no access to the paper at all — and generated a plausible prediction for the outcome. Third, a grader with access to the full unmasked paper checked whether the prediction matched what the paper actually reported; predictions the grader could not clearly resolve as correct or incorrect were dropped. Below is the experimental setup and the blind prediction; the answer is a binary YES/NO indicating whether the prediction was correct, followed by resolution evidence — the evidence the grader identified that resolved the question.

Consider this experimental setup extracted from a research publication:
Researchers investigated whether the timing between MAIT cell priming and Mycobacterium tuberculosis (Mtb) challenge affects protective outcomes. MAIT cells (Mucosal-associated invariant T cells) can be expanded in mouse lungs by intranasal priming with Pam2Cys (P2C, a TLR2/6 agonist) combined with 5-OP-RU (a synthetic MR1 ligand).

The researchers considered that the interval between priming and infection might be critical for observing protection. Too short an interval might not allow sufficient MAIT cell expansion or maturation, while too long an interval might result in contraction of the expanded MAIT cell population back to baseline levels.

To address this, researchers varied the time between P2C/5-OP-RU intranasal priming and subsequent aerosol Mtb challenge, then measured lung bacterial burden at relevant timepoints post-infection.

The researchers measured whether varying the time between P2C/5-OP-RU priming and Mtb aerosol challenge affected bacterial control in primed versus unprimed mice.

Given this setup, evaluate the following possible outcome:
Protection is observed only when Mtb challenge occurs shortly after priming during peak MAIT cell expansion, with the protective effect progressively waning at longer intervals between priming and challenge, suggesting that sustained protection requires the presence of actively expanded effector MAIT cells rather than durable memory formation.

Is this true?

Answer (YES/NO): NO